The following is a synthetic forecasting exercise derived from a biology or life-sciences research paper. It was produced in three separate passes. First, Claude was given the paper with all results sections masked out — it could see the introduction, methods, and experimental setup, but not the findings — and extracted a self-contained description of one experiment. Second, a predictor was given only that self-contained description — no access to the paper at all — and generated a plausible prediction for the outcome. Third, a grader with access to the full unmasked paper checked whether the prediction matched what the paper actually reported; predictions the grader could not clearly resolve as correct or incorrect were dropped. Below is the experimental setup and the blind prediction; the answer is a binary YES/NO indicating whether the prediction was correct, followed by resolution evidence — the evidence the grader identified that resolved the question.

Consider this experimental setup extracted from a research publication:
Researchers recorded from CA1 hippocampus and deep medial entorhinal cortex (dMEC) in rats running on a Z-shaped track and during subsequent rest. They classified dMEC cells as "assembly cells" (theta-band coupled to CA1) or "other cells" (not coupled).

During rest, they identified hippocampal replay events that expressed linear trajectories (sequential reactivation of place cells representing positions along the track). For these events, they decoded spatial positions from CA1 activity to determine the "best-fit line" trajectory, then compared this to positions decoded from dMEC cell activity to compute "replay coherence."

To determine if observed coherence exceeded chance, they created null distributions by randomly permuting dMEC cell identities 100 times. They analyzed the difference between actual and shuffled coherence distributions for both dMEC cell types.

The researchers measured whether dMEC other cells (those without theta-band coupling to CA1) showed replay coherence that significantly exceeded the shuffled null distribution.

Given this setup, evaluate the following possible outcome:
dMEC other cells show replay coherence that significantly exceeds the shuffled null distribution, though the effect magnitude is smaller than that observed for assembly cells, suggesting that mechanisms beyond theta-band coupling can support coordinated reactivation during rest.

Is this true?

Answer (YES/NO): YES